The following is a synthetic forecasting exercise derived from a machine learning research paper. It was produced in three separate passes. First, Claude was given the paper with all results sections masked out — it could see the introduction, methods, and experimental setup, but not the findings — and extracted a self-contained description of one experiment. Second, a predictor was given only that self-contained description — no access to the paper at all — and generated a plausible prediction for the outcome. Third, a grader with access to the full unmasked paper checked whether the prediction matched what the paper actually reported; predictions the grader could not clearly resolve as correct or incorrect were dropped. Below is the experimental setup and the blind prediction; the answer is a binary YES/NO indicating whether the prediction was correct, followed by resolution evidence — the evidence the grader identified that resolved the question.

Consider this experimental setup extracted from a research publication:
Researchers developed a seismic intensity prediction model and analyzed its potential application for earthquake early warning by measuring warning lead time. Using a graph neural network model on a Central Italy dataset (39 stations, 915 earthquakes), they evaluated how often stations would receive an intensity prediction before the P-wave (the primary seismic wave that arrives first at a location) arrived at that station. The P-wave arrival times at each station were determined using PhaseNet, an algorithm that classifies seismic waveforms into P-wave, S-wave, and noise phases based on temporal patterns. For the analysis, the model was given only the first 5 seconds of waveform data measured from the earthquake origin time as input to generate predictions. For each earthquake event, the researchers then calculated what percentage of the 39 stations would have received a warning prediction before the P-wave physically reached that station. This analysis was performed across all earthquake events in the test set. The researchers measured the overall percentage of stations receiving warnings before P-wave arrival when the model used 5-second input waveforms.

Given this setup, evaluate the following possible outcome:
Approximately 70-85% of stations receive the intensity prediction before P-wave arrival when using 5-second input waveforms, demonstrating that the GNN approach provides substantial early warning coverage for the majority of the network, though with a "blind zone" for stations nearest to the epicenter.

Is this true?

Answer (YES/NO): NO